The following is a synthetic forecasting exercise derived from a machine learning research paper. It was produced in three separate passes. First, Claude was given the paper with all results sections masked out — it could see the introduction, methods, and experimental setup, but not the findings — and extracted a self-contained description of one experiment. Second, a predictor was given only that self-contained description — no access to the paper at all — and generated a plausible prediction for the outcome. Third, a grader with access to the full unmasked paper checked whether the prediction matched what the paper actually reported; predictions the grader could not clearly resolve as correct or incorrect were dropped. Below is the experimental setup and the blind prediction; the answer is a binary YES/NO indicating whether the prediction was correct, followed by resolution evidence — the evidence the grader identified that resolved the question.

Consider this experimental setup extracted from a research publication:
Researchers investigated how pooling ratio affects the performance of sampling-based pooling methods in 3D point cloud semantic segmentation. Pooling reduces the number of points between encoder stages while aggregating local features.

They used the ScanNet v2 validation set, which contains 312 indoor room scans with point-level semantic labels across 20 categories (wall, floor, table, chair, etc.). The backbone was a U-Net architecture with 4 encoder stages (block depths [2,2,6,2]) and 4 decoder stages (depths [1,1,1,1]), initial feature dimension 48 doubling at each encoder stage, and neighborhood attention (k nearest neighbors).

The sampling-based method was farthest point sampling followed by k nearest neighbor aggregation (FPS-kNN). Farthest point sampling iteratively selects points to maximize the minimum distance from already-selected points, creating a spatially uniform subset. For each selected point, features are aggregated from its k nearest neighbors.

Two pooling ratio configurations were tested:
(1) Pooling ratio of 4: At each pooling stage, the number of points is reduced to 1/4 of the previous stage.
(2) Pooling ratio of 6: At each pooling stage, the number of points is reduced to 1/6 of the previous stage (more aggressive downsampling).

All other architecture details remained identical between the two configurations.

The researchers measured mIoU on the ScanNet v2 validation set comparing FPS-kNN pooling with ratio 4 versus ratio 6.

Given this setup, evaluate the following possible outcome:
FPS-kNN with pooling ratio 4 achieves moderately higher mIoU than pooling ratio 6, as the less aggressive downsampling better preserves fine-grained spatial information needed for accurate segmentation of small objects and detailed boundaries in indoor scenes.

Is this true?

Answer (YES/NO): NO